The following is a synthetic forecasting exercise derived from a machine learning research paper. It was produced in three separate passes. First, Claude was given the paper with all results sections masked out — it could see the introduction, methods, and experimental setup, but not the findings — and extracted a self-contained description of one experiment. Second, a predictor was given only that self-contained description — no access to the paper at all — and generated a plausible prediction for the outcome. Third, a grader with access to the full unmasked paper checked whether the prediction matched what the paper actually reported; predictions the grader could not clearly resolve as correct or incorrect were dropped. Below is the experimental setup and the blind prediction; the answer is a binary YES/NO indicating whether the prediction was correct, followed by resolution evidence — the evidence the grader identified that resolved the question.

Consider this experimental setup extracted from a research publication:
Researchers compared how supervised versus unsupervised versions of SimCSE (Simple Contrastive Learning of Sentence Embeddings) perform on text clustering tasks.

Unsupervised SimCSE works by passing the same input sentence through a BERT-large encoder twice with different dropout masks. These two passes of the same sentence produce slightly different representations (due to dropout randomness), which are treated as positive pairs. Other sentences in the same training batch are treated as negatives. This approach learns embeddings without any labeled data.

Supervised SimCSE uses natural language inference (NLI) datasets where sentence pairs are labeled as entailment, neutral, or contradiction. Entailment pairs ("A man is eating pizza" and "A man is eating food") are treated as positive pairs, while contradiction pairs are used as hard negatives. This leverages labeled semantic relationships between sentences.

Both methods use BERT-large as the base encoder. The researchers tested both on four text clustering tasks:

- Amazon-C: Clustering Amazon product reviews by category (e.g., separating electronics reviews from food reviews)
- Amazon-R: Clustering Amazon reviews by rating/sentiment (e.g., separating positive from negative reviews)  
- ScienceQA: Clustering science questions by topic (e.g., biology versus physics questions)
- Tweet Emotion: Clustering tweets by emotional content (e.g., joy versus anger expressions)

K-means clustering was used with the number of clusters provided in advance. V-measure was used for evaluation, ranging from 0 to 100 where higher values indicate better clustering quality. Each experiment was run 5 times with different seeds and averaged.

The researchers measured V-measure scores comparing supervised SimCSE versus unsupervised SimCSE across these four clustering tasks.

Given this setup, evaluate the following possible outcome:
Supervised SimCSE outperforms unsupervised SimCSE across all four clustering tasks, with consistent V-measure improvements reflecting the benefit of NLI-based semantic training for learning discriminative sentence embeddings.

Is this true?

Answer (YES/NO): YES